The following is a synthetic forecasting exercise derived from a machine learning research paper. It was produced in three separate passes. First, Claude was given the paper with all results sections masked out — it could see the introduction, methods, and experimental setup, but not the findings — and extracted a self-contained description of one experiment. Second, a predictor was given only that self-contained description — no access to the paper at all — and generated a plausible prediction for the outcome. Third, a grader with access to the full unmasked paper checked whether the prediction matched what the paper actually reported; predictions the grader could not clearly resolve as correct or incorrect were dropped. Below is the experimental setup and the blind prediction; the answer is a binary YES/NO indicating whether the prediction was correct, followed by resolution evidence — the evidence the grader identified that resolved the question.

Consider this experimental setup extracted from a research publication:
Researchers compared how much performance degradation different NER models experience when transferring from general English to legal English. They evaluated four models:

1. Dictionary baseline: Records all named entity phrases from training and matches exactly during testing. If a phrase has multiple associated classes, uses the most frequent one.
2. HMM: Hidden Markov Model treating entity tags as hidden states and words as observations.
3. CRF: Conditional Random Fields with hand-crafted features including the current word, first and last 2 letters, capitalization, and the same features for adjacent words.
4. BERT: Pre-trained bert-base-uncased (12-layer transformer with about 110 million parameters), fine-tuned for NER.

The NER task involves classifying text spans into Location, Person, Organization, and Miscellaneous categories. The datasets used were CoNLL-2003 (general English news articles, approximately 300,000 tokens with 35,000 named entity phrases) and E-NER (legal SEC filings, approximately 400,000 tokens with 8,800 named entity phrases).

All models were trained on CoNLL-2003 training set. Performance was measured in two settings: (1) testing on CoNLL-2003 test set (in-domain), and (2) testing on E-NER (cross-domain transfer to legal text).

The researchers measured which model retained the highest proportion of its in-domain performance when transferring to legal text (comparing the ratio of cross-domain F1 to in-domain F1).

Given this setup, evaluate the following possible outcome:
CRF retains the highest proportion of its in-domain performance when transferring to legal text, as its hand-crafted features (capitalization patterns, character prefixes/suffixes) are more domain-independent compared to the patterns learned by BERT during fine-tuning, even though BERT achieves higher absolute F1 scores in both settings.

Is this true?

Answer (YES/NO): NO